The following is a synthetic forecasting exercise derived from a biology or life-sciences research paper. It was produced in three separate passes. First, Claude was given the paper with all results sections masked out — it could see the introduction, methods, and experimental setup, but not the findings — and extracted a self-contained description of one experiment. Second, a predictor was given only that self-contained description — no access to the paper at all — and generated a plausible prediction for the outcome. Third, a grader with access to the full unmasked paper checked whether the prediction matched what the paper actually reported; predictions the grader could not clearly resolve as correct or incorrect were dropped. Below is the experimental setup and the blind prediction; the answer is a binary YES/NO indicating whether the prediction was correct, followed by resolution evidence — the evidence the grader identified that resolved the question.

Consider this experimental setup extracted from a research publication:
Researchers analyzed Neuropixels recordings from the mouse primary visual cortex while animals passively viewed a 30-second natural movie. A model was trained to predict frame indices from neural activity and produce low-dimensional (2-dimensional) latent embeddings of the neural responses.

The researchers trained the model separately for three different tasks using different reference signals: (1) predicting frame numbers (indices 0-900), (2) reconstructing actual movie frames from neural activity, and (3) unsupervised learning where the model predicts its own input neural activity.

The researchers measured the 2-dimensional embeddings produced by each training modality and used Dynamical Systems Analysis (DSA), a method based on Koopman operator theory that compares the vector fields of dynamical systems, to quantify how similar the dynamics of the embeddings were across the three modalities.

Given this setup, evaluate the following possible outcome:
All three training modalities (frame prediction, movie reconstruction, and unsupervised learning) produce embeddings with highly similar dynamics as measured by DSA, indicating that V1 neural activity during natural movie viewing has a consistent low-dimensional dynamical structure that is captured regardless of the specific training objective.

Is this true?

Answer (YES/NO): YES